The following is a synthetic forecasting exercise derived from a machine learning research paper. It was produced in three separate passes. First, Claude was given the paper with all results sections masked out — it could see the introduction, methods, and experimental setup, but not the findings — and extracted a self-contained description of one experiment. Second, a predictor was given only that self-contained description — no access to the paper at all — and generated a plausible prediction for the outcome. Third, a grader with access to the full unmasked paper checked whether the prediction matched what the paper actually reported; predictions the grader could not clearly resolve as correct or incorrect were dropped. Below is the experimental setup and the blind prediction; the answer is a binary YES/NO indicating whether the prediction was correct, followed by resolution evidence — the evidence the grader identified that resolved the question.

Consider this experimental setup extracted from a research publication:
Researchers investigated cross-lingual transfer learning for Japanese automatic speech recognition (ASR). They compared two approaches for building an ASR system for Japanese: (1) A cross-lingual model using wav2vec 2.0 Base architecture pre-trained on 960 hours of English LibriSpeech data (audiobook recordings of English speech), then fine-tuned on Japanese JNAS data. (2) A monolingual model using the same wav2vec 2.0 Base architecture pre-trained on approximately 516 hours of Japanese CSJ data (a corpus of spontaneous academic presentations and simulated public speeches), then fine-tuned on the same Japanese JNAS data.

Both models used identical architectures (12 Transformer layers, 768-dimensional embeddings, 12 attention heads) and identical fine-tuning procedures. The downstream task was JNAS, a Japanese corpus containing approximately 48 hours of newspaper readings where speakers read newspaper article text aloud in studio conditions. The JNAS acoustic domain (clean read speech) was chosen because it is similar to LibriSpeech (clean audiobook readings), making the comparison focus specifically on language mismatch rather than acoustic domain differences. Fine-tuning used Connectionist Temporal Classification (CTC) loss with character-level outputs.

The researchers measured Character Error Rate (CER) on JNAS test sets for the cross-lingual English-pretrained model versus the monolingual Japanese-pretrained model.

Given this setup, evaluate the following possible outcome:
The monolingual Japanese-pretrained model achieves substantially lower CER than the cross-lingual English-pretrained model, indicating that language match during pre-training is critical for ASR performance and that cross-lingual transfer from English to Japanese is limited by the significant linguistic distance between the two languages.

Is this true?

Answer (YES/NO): YES